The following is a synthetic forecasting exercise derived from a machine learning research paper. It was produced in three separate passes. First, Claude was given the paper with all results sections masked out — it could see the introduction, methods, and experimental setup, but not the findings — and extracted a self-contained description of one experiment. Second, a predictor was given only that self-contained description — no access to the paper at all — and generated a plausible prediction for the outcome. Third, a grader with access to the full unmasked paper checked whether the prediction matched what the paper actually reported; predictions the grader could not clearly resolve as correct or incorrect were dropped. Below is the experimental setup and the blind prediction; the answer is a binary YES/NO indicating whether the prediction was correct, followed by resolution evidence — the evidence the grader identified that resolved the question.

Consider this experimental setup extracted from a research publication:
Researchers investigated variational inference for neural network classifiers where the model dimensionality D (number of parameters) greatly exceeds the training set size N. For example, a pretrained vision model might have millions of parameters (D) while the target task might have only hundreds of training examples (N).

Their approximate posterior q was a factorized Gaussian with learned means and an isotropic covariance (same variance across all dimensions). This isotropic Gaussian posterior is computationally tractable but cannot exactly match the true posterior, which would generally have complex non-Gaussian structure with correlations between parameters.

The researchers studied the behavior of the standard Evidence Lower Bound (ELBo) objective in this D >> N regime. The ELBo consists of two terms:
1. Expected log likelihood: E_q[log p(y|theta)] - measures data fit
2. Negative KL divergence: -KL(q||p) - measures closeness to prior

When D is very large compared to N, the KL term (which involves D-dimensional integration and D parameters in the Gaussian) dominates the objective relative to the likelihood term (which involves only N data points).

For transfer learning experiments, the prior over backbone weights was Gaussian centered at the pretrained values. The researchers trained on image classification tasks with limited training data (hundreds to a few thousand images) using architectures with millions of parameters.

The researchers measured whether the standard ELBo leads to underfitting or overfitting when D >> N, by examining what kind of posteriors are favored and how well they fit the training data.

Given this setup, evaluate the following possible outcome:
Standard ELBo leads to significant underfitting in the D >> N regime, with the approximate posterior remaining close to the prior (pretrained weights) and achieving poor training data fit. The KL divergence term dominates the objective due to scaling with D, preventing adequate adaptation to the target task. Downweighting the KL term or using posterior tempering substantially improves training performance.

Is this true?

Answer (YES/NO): YES